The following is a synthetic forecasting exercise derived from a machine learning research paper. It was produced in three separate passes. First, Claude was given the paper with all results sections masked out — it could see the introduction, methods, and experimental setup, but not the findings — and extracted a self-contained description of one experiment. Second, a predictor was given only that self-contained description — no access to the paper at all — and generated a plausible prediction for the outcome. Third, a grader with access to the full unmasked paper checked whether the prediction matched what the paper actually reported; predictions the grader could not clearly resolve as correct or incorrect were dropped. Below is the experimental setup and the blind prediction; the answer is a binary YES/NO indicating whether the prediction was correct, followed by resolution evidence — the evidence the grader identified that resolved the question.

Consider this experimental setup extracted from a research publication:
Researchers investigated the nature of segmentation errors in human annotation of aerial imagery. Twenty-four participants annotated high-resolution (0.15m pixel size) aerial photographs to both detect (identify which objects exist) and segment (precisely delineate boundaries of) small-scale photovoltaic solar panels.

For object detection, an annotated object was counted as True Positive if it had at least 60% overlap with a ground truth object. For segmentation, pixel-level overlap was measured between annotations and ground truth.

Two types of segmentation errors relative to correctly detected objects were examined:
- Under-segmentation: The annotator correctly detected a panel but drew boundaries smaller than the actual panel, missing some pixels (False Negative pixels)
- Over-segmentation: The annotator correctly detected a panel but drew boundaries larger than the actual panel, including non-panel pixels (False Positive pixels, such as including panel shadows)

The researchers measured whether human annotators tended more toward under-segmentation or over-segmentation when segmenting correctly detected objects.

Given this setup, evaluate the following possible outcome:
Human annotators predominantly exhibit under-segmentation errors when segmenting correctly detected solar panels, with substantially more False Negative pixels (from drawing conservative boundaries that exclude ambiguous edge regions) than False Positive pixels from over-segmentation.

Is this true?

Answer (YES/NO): NO